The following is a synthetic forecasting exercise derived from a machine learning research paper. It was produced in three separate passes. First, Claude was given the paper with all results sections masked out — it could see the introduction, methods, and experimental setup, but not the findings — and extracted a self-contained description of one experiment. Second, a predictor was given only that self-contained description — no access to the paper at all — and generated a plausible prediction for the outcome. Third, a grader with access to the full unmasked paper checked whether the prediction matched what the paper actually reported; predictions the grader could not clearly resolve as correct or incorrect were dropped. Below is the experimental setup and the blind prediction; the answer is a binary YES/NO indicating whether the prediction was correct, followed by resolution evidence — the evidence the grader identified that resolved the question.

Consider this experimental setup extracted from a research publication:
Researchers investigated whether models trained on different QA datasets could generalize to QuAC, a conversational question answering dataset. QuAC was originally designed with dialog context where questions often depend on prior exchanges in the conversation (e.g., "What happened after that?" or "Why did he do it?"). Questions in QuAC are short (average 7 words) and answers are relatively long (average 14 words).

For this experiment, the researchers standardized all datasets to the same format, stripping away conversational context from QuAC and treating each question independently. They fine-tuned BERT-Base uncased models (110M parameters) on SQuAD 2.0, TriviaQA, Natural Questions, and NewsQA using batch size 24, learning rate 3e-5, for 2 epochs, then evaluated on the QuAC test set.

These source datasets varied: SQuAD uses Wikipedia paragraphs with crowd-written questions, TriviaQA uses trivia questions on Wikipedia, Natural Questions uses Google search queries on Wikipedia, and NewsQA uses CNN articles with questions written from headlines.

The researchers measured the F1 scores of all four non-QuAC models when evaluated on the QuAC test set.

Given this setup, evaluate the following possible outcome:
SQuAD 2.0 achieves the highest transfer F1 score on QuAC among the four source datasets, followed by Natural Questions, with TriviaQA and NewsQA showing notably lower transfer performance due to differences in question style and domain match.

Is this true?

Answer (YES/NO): NO